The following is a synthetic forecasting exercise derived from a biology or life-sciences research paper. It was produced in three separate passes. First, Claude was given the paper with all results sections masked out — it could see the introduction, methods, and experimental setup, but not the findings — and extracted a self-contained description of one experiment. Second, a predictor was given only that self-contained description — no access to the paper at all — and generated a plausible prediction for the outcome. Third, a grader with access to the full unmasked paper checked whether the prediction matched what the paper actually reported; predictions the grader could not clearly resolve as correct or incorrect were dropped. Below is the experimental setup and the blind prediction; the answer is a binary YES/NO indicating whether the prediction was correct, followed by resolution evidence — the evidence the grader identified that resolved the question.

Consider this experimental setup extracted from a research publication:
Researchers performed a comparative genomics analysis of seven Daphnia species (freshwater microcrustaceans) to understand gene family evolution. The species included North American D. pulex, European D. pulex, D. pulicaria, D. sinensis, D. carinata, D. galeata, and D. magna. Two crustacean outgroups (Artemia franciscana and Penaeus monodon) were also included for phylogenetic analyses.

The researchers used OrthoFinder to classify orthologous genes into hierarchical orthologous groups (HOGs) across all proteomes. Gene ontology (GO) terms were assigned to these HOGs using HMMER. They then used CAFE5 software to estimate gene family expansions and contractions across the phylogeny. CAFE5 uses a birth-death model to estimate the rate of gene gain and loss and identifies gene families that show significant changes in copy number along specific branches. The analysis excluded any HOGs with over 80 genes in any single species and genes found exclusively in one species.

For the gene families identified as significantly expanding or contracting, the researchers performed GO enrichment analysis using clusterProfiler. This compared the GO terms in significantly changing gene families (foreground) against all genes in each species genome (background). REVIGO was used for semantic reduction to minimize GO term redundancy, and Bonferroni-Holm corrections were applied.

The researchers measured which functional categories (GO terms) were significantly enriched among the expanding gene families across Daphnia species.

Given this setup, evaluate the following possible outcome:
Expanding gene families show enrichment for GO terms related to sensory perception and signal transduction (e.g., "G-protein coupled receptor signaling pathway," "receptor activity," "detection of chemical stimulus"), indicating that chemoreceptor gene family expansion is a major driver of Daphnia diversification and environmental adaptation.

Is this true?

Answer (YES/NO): NO